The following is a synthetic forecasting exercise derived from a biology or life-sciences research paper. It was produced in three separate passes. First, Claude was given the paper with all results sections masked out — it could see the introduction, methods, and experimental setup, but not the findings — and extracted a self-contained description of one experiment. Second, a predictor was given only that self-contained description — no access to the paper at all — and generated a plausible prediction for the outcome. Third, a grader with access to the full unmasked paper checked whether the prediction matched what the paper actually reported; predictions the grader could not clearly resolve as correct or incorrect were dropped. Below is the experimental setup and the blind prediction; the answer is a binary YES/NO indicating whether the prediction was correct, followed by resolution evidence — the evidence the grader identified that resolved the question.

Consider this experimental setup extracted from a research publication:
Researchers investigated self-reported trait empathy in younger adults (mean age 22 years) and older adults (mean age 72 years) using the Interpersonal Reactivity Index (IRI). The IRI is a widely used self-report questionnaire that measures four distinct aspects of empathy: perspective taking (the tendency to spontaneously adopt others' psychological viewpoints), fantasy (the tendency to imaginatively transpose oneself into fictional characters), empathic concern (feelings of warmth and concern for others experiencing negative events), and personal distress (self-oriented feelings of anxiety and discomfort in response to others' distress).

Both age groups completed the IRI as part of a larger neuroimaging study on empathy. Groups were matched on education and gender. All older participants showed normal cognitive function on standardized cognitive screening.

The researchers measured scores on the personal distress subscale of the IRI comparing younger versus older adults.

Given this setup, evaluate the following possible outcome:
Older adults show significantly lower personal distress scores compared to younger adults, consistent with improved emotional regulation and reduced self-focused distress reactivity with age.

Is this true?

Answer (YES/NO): YES